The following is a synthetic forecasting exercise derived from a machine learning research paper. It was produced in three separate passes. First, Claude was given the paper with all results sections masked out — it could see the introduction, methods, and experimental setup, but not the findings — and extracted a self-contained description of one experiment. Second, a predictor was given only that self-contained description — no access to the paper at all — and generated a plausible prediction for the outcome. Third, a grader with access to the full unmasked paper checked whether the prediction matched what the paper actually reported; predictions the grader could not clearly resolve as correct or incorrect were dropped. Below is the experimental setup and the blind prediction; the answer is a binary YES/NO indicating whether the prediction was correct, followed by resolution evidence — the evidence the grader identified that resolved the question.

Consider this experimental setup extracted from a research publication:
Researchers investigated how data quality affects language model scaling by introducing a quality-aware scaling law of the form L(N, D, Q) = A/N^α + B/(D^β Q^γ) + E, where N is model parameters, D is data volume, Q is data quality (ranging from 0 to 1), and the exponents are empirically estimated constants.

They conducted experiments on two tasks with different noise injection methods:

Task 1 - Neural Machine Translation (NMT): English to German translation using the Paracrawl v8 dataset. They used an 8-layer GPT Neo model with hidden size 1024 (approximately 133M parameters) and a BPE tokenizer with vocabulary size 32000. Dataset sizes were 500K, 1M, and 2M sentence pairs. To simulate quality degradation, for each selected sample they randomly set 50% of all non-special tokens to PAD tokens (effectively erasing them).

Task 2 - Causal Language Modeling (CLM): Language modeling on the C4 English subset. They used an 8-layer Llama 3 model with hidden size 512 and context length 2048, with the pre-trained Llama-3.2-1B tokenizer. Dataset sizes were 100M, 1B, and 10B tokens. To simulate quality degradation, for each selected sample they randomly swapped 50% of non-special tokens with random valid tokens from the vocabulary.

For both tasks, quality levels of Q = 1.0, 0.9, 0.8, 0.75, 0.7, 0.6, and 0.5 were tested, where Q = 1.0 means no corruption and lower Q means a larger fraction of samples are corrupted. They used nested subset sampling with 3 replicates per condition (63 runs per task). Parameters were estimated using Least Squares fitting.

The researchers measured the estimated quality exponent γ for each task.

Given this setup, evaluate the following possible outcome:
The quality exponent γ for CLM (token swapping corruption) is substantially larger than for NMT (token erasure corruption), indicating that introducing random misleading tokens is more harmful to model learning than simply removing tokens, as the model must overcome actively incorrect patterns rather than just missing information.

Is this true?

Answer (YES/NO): YES